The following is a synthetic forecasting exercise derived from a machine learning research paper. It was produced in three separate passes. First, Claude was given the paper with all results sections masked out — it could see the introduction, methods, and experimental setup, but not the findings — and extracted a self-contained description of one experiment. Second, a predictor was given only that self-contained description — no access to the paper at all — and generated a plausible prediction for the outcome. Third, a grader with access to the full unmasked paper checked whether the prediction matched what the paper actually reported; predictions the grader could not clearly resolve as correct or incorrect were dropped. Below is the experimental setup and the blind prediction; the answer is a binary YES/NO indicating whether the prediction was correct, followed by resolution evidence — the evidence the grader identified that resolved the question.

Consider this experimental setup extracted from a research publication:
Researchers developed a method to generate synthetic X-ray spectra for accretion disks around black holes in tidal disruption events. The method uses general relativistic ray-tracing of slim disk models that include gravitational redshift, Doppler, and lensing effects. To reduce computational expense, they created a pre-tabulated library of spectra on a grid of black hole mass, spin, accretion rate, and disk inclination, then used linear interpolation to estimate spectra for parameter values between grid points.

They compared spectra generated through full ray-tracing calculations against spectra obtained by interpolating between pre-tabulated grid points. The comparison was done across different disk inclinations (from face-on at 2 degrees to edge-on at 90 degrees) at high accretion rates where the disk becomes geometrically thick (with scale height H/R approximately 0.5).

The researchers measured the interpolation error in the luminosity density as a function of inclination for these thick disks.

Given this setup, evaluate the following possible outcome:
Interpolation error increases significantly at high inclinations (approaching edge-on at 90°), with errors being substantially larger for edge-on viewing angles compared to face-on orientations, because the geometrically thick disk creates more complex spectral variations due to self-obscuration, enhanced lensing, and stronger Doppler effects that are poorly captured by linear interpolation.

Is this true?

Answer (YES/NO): YES